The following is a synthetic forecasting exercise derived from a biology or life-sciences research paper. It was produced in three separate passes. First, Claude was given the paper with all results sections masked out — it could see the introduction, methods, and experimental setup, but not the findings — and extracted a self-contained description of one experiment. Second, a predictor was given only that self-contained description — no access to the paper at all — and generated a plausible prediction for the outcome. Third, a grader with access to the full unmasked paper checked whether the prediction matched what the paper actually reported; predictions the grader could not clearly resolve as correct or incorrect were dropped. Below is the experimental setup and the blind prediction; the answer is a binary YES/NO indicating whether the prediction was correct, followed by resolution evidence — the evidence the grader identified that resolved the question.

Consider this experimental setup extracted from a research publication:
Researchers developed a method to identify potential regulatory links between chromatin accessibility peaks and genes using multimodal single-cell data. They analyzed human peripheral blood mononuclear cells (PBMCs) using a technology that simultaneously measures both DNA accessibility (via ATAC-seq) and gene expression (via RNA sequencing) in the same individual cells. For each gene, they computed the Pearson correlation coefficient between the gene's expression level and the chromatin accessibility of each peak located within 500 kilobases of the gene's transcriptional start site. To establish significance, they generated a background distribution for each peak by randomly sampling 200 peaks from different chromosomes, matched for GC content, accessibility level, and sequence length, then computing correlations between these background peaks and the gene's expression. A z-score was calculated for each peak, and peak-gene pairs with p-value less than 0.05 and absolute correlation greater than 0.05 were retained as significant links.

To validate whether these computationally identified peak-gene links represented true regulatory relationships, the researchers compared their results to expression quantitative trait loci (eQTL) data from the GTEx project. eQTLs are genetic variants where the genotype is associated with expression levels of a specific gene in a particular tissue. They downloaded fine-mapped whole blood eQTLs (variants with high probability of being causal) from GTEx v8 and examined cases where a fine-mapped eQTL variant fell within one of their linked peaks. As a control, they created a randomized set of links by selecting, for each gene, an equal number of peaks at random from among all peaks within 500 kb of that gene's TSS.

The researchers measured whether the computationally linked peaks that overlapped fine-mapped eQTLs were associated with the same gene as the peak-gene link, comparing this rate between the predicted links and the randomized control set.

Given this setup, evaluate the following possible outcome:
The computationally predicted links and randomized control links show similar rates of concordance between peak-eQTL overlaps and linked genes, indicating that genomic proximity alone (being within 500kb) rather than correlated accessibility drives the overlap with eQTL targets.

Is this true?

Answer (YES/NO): NO